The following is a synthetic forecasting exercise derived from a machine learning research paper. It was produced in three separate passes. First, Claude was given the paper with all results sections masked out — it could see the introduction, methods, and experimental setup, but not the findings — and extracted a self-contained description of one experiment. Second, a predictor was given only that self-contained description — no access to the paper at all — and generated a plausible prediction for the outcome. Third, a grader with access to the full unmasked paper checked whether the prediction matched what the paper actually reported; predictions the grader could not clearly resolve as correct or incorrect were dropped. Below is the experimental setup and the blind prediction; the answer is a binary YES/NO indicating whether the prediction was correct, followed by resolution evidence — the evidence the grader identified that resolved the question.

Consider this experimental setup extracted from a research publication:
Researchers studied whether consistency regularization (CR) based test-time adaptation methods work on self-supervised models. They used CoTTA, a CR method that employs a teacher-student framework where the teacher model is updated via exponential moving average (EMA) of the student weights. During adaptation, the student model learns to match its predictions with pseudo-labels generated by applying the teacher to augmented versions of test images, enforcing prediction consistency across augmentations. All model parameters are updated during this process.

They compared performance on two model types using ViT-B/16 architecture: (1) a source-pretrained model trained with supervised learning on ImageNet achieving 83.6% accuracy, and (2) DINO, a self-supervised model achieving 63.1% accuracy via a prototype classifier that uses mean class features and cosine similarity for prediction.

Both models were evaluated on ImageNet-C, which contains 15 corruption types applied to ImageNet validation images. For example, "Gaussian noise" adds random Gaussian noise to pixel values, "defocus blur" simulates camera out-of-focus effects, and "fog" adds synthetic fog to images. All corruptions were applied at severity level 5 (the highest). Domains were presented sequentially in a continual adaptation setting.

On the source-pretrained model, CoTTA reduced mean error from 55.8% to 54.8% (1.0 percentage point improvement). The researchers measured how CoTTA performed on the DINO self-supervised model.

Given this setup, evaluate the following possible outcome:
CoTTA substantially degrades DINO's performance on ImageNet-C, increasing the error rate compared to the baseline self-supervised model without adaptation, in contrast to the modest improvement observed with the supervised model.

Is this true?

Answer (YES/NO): YES